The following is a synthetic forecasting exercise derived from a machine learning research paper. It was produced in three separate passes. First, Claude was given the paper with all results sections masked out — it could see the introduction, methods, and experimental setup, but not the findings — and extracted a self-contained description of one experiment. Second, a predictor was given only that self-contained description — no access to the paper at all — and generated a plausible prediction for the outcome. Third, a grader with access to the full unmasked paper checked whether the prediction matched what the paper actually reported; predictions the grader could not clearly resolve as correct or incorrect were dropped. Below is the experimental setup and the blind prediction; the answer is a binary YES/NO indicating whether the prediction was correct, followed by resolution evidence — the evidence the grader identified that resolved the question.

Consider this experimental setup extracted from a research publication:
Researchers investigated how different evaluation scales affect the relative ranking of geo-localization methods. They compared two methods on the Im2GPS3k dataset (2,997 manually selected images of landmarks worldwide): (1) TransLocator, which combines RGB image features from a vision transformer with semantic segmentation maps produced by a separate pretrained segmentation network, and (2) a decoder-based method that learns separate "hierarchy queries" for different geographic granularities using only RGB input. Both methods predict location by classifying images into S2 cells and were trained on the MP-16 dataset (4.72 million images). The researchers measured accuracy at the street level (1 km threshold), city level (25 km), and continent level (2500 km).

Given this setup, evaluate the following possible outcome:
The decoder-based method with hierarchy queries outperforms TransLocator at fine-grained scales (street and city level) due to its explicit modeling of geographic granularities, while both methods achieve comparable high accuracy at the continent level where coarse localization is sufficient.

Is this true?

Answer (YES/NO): NO